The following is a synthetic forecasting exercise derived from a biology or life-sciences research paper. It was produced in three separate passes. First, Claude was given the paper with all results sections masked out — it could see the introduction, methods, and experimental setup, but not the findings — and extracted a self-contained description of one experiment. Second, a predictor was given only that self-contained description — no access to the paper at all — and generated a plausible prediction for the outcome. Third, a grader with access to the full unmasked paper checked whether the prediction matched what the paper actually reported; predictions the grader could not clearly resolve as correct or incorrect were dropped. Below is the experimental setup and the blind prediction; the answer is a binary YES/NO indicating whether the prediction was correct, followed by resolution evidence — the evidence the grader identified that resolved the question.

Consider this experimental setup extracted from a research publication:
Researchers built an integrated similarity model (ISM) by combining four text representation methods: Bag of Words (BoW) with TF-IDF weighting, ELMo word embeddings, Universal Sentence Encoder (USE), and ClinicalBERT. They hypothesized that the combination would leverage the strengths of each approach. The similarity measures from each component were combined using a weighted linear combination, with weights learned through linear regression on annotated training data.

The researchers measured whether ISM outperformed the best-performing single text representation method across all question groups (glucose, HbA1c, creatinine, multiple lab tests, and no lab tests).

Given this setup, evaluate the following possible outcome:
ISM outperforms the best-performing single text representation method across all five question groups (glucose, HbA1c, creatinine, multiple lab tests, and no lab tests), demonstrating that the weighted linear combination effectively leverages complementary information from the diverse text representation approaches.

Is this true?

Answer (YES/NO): NO